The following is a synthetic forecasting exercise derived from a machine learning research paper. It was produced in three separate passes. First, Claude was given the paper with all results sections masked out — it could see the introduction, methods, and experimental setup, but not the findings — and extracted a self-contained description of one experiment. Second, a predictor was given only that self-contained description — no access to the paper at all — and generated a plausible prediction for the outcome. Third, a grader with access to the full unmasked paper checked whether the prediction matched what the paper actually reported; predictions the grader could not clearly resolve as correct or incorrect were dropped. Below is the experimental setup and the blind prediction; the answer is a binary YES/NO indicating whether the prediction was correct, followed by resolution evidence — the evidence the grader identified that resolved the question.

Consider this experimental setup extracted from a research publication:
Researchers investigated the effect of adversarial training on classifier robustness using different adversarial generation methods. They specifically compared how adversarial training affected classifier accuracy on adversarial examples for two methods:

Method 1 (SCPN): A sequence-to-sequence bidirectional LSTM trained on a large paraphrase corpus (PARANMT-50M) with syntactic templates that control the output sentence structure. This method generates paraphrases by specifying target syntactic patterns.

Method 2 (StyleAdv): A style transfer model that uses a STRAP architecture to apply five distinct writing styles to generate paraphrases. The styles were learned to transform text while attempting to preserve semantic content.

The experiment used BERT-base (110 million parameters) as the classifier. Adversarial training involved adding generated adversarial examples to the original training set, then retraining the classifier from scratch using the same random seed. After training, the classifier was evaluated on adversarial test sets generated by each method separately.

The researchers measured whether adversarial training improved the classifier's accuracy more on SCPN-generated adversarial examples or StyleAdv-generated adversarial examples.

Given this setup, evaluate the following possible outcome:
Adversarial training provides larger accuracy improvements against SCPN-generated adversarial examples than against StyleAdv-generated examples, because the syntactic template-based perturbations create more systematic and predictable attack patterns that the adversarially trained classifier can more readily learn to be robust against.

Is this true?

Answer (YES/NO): NO